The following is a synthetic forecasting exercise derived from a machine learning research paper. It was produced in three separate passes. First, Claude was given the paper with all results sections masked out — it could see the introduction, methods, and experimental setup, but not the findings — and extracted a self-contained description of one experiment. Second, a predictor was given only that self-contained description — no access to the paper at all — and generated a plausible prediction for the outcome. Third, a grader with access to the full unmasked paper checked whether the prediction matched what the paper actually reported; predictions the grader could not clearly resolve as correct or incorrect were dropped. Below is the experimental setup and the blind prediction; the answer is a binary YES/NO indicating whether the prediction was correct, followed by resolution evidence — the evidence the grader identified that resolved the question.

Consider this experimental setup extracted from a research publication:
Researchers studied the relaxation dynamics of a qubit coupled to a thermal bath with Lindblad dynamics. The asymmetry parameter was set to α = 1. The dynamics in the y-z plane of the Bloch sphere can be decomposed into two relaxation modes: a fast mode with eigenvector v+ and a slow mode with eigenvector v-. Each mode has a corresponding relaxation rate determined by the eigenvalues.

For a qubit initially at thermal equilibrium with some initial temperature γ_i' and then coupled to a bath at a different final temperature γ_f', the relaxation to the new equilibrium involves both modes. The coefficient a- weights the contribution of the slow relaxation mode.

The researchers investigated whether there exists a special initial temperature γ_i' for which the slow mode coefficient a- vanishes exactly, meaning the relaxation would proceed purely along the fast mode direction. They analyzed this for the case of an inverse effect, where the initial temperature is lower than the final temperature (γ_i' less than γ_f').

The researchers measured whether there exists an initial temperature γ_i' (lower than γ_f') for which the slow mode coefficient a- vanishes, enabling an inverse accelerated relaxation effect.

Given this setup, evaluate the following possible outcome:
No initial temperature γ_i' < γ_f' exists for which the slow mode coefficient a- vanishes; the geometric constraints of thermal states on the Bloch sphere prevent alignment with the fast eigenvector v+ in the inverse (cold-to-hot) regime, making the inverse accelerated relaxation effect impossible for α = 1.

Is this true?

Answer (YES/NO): NO